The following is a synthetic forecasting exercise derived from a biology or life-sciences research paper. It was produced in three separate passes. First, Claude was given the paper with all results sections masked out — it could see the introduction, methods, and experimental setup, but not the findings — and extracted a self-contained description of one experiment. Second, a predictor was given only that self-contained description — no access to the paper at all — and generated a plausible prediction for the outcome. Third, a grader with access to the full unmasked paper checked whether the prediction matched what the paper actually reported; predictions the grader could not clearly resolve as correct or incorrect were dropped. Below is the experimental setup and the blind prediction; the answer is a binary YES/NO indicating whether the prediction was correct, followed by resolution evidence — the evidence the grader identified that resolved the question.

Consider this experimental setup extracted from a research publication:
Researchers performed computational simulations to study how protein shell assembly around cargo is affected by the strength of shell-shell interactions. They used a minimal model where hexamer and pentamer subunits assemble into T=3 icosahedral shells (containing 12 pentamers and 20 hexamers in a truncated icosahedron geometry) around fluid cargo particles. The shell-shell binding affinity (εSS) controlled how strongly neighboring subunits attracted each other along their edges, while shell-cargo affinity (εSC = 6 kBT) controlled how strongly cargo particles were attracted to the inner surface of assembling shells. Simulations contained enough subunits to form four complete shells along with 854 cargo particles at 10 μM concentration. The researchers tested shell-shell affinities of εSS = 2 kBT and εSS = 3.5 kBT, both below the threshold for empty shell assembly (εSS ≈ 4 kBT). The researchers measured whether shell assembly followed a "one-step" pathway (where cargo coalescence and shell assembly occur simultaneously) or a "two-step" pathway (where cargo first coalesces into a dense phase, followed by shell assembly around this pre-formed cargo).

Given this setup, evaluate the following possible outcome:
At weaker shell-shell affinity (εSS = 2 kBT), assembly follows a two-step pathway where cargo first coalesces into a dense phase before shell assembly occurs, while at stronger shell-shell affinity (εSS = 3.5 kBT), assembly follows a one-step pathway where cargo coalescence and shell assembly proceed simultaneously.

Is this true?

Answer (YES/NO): YES